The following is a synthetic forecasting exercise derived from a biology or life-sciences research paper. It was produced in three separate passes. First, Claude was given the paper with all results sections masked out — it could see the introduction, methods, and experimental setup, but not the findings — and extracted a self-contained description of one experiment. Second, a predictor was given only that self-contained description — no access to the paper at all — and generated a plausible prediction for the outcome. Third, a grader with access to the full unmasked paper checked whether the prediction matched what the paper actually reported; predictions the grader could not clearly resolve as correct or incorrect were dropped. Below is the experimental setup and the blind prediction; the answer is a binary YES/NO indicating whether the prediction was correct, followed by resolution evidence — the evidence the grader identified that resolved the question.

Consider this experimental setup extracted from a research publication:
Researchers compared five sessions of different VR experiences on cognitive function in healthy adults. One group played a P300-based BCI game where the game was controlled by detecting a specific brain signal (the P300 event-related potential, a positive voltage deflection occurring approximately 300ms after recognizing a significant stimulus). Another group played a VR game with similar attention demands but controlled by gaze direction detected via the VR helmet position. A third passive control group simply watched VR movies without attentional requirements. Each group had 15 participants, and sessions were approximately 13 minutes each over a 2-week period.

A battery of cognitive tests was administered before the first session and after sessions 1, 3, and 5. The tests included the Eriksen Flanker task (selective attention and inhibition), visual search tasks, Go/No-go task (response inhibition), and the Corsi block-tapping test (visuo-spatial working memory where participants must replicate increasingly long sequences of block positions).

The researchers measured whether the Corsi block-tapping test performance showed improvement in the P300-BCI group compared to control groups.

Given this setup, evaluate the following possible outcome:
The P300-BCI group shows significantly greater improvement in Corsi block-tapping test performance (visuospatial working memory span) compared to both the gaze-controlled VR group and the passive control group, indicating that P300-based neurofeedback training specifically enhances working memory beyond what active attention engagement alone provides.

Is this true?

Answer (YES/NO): NO